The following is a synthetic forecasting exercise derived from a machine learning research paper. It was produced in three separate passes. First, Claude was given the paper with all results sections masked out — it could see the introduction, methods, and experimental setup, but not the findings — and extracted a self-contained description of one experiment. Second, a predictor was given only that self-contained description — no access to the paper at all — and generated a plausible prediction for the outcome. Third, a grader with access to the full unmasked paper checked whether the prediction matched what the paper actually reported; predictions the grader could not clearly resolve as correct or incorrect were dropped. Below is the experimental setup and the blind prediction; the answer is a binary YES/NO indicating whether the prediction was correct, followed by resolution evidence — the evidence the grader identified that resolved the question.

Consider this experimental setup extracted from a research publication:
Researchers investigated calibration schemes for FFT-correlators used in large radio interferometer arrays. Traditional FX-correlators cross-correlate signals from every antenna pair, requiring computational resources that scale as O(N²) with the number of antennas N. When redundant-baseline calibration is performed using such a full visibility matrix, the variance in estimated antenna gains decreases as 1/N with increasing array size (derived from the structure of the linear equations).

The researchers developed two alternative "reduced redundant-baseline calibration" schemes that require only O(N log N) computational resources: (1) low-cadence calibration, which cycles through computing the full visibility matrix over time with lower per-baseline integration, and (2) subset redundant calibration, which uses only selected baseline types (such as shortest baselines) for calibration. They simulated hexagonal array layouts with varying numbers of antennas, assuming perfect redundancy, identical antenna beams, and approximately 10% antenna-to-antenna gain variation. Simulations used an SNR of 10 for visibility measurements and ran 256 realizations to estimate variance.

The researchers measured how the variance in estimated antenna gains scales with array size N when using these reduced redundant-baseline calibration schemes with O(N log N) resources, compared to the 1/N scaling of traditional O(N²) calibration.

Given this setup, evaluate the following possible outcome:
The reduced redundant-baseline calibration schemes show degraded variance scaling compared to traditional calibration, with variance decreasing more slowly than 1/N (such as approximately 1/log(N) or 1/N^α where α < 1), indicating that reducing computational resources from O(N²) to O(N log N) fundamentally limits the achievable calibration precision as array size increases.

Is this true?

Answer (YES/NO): YES